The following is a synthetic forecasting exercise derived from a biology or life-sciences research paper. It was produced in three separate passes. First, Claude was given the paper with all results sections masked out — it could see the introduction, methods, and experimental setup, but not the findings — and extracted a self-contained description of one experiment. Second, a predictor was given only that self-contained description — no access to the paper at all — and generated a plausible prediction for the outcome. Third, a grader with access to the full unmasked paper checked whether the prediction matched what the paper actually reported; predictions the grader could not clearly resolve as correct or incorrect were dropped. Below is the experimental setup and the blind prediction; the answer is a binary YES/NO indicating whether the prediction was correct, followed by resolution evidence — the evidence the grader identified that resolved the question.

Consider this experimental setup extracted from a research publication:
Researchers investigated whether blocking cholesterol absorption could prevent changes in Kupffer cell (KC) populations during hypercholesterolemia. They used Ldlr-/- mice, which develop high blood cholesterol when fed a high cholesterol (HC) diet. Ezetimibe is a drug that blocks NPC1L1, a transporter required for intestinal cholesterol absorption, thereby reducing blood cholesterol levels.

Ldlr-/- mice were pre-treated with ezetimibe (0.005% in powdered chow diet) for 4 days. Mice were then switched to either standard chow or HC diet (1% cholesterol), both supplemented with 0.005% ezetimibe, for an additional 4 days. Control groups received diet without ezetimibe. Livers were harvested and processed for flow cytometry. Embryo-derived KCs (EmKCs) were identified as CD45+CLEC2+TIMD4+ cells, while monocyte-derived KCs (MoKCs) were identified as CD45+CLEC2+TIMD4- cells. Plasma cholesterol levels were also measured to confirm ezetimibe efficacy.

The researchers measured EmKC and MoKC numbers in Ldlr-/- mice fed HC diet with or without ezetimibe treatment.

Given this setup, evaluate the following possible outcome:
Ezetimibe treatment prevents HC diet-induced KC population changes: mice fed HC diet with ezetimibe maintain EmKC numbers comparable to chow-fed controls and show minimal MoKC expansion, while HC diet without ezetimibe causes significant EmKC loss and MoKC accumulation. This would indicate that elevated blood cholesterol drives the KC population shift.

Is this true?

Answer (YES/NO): NO